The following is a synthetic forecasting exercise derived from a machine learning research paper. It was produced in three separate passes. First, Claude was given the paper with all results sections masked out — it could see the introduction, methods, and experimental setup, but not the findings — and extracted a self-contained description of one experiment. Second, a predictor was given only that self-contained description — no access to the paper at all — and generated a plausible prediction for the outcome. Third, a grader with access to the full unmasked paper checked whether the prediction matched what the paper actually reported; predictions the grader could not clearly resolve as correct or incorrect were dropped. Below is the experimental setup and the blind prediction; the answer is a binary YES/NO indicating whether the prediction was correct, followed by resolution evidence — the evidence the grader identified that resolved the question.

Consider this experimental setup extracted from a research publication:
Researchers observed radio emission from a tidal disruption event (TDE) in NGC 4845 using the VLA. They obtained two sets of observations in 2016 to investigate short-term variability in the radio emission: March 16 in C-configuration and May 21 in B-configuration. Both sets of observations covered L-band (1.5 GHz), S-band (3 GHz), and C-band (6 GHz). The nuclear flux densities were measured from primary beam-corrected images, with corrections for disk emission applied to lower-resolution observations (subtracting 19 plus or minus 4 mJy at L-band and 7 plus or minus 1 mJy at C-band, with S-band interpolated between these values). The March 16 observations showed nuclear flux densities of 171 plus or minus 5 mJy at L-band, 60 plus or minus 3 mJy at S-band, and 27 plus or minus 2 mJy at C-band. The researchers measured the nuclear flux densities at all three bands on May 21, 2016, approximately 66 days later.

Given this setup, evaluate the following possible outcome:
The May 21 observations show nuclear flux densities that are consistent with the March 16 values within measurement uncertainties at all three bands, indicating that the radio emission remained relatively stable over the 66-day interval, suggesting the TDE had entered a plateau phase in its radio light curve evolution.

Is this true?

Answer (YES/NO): NO